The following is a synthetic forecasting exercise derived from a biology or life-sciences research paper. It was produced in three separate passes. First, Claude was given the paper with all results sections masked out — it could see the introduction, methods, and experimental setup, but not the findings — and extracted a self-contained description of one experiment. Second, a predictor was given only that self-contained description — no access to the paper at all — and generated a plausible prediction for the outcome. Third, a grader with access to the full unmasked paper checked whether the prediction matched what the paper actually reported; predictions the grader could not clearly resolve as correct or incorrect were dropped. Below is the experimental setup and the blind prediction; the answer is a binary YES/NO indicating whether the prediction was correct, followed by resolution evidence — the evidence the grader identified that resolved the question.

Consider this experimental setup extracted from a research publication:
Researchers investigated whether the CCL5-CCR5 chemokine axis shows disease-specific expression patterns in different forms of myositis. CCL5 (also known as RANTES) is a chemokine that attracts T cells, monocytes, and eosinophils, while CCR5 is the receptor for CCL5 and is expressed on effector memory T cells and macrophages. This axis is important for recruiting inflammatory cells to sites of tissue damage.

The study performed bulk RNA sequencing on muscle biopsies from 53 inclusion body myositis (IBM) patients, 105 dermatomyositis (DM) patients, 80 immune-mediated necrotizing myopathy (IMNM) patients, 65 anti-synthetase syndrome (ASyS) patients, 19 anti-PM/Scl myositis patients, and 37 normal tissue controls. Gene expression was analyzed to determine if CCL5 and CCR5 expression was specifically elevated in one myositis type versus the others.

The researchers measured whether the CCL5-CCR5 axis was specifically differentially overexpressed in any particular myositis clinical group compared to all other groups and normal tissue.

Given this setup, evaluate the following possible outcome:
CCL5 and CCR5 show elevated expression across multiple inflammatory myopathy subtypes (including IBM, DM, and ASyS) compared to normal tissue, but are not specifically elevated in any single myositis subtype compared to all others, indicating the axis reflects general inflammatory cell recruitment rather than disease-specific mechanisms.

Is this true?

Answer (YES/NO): NO